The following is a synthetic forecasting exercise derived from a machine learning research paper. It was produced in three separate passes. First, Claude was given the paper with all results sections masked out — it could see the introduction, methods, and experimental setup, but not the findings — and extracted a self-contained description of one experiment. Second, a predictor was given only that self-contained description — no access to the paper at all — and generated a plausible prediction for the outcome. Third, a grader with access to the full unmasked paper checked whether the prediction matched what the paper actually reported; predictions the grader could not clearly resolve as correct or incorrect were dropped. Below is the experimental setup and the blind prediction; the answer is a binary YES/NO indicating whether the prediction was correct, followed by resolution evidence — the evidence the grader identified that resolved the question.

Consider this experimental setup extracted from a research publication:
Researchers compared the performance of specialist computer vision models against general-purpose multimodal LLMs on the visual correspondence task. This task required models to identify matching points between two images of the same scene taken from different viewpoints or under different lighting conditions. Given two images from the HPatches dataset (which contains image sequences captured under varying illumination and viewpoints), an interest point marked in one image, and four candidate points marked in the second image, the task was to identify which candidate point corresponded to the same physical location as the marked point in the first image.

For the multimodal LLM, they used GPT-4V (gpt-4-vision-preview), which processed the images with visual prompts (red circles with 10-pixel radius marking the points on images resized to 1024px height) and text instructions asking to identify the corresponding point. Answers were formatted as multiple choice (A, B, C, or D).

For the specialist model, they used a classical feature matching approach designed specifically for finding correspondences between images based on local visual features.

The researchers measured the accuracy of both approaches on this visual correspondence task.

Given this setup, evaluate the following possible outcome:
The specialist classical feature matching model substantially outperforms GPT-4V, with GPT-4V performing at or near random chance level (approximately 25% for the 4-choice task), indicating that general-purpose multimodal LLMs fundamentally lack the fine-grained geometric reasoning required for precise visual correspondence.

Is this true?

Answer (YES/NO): NO